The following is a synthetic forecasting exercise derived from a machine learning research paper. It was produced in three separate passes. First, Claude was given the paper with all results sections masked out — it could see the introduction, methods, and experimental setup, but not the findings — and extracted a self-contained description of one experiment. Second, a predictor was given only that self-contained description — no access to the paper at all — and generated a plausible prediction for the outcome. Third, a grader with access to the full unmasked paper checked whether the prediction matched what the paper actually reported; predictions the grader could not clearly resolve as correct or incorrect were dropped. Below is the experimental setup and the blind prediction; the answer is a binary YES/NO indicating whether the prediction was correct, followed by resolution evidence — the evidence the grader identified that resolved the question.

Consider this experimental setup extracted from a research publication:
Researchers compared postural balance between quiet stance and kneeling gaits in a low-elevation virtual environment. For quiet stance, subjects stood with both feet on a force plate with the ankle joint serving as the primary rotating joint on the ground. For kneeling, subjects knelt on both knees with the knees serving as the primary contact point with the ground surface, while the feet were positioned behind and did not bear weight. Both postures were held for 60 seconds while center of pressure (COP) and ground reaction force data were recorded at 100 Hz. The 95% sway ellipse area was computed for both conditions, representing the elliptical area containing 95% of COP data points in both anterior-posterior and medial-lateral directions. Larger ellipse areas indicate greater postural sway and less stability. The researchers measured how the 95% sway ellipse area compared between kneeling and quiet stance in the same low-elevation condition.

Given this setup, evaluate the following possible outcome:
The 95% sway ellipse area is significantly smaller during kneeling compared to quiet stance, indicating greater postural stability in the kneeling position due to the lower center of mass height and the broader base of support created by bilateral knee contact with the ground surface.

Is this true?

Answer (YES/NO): NO